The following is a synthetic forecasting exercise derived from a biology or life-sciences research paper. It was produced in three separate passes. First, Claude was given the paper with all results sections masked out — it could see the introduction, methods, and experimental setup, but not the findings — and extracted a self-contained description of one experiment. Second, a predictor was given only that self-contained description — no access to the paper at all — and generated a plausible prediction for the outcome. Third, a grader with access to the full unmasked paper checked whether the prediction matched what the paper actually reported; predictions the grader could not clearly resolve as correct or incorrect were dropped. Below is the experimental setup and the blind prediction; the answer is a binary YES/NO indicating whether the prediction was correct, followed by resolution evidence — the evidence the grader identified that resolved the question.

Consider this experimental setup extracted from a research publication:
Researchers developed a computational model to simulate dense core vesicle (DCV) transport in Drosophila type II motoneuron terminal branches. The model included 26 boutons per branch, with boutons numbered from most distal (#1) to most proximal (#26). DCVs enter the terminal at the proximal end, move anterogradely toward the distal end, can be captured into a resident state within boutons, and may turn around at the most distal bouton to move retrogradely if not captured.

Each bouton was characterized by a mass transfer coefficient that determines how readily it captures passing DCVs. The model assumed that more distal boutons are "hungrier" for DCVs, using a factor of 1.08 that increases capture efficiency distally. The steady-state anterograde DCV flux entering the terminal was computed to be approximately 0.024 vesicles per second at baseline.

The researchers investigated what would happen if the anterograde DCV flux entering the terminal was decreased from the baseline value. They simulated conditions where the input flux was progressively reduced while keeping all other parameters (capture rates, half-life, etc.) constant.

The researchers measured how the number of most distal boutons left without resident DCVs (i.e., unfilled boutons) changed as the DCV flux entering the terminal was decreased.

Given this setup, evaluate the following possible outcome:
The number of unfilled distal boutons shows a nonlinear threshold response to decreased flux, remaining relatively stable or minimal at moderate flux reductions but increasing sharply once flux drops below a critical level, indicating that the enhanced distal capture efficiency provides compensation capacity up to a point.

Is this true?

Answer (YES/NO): NO